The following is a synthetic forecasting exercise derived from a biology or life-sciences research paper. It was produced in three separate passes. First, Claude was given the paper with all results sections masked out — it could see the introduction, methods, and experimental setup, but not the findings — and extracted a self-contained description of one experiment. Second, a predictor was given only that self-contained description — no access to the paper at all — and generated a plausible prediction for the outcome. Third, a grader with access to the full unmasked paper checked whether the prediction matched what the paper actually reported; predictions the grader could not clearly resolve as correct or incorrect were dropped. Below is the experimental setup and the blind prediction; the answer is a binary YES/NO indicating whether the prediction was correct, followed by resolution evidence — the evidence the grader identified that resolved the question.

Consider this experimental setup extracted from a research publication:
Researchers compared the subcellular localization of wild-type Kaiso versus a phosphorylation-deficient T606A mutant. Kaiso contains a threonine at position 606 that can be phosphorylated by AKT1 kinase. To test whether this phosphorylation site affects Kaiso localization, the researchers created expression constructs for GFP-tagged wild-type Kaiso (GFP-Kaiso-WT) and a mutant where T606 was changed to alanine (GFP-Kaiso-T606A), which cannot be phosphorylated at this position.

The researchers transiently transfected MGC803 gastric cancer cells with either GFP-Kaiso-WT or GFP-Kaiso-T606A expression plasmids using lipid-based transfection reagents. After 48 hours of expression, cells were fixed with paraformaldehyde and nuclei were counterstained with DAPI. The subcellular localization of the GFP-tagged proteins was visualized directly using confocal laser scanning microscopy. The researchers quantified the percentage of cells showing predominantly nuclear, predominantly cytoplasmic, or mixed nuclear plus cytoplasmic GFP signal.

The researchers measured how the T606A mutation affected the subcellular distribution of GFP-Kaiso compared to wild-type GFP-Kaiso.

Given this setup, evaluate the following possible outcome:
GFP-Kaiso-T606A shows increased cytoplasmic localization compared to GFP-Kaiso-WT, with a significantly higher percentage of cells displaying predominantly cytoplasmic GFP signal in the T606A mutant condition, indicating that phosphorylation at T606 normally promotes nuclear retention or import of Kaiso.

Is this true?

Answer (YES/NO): NO